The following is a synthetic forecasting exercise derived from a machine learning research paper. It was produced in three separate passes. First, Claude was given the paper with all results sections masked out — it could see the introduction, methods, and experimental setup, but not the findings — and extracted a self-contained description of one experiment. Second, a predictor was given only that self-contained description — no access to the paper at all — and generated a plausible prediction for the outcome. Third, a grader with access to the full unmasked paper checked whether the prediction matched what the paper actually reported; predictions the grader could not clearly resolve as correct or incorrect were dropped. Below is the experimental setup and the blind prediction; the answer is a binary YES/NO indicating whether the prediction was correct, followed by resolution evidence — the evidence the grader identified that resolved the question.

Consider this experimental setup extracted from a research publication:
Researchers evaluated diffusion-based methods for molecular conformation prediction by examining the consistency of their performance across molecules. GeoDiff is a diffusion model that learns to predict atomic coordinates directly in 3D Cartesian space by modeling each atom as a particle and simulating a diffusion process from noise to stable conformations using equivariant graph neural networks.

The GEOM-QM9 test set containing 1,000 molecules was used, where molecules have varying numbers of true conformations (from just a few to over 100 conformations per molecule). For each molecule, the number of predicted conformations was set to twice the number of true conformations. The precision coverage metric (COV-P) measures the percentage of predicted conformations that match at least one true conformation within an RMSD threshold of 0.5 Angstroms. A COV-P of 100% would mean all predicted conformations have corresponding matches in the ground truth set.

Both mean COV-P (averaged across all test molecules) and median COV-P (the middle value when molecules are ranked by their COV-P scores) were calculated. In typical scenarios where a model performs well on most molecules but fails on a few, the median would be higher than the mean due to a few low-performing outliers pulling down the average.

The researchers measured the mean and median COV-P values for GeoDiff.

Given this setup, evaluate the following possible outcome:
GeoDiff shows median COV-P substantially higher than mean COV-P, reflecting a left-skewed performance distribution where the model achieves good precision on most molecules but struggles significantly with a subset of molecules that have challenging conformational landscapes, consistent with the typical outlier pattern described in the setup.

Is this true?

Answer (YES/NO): NO